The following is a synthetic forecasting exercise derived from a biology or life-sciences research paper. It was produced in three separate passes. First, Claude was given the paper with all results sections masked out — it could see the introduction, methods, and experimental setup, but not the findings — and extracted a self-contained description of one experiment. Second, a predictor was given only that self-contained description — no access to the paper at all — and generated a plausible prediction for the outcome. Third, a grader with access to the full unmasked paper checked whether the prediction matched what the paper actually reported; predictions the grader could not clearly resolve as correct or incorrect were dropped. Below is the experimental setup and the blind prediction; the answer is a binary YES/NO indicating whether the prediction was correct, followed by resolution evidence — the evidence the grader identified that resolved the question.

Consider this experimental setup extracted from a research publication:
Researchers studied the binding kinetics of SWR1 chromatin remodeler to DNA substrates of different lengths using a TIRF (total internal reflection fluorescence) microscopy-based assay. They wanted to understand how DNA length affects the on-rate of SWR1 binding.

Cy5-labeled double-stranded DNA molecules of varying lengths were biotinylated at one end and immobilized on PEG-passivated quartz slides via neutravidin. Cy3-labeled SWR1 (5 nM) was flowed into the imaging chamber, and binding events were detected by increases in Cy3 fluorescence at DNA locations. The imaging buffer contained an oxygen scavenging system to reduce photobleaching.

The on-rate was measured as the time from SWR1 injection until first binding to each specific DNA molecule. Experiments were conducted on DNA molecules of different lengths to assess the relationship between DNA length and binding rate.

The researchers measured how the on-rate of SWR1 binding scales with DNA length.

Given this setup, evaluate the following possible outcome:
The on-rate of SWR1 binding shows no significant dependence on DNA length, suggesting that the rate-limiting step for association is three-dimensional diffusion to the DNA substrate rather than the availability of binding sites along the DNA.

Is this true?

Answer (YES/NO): NO